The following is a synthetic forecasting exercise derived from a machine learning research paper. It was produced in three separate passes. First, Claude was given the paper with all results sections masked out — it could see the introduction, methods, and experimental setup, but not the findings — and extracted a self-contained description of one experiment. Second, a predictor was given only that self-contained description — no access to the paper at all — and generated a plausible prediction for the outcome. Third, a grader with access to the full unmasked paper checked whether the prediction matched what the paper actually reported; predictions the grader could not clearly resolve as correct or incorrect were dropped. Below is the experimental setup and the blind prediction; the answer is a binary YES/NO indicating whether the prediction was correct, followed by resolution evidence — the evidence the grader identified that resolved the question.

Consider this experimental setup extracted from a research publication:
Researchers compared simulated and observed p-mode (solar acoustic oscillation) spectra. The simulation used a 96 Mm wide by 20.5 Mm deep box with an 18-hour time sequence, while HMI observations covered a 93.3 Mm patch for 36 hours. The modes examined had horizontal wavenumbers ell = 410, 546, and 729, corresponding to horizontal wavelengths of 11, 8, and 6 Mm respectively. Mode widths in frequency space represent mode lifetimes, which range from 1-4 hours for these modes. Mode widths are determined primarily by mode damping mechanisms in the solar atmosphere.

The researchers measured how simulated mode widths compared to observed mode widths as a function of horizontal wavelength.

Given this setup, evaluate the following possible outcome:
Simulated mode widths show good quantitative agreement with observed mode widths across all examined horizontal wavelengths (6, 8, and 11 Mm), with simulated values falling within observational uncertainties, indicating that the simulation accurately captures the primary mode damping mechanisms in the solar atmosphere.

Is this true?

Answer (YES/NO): NO